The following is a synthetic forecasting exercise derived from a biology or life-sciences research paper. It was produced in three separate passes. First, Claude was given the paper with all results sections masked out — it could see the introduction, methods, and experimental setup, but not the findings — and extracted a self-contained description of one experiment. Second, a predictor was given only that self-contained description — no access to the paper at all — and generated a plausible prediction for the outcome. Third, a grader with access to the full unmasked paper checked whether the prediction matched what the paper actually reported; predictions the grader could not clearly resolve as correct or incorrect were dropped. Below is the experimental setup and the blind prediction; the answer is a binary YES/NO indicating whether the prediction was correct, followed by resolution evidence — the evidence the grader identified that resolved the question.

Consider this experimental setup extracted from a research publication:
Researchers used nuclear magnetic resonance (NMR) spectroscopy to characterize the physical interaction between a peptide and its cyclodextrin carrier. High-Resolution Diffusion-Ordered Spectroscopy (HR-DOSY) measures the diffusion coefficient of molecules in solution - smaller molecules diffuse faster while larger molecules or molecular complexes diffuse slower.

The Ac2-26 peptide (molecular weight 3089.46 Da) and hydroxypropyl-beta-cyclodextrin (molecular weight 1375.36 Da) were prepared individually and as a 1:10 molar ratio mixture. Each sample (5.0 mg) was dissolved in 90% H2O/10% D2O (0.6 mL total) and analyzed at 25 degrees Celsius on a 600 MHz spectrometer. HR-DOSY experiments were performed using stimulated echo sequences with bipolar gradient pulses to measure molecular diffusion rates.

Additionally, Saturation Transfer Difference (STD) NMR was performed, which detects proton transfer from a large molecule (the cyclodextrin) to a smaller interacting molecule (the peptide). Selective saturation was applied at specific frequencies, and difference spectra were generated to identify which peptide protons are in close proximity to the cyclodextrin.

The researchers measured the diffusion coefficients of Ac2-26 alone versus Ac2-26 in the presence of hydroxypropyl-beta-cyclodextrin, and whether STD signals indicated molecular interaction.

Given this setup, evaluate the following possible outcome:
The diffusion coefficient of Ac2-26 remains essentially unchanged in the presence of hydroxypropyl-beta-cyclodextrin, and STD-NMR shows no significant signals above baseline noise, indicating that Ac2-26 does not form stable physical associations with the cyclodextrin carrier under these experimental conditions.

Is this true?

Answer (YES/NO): NO